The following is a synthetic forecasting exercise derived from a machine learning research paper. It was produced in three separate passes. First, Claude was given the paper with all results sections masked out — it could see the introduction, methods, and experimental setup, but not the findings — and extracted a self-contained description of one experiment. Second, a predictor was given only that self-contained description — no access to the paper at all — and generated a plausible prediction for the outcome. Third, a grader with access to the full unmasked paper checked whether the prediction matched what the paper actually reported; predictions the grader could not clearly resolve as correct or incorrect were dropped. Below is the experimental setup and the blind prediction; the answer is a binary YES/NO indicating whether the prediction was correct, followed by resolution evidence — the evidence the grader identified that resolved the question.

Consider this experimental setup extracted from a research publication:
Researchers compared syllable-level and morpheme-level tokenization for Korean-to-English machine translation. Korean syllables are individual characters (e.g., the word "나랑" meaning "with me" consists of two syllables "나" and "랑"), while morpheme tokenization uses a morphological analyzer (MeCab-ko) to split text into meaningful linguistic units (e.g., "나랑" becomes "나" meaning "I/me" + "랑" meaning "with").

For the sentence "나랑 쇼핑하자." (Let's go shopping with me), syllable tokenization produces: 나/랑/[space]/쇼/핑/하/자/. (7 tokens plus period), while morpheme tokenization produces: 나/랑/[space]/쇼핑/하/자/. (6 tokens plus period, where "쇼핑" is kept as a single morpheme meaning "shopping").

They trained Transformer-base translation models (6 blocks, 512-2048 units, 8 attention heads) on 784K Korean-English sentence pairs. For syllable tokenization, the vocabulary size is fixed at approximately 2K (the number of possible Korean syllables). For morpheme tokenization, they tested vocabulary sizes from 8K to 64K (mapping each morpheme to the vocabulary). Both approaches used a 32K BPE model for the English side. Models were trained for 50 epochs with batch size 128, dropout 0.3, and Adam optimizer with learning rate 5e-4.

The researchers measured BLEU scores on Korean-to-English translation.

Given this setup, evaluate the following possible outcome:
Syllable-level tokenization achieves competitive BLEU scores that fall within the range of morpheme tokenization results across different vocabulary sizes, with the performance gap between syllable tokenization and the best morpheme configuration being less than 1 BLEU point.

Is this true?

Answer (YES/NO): NO